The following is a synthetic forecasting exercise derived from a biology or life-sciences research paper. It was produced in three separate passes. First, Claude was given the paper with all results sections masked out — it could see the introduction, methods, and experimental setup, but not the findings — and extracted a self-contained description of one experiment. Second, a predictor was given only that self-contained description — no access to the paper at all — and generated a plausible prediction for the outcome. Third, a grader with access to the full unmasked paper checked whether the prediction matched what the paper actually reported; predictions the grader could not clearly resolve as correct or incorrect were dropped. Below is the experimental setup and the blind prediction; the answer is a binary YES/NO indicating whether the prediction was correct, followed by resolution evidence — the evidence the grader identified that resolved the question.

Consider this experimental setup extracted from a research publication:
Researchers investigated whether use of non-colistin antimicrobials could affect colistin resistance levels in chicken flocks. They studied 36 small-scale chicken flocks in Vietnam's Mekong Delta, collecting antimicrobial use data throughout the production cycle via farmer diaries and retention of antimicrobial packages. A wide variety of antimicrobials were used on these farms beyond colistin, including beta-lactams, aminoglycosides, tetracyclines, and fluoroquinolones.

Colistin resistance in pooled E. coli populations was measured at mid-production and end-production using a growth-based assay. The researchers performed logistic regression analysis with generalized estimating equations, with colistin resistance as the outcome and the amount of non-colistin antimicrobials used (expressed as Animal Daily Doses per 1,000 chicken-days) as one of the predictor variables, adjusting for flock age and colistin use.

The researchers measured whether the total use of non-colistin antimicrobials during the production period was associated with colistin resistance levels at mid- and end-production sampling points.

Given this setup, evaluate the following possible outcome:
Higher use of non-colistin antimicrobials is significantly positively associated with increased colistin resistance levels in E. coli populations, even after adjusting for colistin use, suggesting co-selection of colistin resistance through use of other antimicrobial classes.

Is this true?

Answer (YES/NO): NO